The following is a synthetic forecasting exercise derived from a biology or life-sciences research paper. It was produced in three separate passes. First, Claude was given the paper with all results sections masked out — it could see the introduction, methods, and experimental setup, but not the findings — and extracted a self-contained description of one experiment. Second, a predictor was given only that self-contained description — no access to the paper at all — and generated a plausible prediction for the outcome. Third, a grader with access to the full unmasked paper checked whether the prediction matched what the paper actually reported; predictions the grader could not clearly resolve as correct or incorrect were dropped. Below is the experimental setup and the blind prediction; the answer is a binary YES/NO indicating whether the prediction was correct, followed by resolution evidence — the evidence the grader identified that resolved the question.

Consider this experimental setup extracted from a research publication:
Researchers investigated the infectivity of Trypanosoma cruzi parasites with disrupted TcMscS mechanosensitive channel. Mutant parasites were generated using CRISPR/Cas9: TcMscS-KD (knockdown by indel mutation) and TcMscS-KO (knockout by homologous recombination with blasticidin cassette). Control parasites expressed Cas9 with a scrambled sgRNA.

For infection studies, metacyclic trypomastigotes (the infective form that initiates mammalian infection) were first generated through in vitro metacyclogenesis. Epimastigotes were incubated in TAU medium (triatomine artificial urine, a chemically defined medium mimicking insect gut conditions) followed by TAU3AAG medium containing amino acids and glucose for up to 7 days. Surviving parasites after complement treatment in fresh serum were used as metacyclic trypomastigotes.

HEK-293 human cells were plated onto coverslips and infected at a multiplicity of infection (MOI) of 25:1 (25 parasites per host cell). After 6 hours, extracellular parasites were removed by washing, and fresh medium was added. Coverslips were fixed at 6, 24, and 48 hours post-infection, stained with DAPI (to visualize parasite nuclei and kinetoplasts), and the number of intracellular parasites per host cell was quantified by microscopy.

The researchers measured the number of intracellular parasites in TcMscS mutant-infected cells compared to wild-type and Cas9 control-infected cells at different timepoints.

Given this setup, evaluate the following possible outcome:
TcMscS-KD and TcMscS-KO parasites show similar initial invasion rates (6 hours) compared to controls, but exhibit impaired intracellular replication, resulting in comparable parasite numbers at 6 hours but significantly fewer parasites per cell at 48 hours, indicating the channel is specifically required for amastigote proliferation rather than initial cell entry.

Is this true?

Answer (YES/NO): YES